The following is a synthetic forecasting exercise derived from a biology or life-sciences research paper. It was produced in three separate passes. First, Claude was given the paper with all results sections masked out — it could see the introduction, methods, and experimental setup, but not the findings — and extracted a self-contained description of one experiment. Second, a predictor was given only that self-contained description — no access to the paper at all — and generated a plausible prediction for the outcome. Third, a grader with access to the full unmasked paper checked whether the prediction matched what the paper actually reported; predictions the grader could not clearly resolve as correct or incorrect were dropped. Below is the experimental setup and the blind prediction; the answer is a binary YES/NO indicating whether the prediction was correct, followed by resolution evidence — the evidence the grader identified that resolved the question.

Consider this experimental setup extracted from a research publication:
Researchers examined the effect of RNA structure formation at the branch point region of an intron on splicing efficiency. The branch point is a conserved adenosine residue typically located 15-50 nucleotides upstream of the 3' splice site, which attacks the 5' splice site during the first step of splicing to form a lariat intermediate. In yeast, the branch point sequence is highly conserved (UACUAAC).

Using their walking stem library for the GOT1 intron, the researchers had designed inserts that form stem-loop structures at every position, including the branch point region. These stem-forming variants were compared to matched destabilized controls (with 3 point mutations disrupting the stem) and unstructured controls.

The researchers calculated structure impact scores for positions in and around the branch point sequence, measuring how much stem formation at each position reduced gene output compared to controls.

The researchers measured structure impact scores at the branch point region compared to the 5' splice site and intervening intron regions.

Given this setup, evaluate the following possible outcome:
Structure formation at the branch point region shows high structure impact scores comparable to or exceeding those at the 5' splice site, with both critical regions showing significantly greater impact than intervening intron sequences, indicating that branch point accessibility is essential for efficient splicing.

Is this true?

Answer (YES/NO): YES